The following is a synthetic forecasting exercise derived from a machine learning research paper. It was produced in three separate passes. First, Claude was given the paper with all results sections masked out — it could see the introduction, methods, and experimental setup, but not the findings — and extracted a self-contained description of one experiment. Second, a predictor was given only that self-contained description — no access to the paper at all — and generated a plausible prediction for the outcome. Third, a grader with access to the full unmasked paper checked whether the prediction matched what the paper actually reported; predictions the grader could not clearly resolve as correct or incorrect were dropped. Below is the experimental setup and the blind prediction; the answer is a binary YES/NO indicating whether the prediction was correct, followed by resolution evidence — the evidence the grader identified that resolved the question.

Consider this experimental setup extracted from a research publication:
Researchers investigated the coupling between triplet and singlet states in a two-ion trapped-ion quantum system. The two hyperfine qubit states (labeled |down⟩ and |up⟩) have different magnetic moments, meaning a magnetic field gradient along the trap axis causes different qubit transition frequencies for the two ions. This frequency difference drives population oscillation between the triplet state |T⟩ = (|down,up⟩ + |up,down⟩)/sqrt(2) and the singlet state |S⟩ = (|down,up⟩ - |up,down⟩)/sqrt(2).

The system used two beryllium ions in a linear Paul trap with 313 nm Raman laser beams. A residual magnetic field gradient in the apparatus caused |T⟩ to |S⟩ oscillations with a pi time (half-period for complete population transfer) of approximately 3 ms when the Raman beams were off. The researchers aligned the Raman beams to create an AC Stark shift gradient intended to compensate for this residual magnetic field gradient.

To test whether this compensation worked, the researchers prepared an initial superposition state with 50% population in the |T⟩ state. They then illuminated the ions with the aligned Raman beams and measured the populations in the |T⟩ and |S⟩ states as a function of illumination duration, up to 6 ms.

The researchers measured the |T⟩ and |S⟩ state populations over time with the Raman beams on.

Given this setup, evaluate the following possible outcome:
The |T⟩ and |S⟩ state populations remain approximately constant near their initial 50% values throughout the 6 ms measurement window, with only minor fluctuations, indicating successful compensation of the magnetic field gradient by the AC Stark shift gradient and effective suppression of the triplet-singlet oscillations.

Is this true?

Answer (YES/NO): NO